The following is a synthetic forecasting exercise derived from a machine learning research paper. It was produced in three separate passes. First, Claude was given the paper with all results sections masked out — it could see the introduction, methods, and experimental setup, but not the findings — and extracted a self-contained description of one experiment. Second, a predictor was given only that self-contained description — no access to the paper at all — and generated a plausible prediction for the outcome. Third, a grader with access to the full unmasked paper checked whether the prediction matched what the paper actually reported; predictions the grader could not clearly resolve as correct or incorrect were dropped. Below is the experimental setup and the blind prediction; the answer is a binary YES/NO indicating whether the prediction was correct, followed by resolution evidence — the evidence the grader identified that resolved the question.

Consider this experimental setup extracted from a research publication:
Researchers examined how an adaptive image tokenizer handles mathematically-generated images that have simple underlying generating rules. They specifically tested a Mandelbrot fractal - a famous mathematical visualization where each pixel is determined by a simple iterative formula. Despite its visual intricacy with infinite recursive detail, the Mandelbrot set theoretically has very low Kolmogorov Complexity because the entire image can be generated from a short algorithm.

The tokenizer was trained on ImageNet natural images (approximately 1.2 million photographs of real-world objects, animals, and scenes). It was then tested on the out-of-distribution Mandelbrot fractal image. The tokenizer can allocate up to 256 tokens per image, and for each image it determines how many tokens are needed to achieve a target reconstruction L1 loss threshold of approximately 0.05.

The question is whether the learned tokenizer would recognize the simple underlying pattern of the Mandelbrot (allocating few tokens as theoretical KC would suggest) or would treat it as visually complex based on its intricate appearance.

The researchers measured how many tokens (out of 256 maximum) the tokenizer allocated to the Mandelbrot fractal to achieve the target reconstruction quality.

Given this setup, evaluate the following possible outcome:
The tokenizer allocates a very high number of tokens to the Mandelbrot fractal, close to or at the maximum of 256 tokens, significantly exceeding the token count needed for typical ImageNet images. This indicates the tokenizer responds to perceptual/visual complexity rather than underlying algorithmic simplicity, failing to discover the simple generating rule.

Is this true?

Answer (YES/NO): NO